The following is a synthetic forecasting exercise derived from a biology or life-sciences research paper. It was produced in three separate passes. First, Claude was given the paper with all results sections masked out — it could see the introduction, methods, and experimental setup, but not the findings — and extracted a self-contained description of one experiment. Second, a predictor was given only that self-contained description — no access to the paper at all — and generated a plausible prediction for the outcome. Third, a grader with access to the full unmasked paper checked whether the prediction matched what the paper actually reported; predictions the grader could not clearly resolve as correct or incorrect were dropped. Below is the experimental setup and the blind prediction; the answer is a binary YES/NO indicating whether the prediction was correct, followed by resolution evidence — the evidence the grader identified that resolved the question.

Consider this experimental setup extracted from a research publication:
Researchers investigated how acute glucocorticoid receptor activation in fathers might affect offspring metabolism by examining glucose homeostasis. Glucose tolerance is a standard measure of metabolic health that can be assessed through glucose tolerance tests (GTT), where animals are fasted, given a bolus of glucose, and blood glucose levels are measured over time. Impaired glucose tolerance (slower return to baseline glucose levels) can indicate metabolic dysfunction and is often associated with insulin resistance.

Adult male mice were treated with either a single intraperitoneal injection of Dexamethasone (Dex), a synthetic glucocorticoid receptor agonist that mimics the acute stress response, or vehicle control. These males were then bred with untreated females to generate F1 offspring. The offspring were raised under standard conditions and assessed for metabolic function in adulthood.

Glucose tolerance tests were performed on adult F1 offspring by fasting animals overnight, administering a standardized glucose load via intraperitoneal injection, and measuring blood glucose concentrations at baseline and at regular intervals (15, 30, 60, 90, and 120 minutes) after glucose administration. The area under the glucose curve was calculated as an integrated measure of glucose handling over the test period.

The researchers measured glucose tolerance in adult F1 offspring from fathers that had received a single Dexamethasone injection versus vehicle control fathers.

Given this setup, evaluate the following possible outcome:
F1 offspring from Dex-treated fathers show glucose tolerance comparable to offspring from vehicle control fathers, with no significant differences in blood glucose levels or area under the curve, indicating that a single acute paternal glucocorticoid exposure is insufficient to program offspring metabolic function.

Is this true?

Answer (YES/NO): NO